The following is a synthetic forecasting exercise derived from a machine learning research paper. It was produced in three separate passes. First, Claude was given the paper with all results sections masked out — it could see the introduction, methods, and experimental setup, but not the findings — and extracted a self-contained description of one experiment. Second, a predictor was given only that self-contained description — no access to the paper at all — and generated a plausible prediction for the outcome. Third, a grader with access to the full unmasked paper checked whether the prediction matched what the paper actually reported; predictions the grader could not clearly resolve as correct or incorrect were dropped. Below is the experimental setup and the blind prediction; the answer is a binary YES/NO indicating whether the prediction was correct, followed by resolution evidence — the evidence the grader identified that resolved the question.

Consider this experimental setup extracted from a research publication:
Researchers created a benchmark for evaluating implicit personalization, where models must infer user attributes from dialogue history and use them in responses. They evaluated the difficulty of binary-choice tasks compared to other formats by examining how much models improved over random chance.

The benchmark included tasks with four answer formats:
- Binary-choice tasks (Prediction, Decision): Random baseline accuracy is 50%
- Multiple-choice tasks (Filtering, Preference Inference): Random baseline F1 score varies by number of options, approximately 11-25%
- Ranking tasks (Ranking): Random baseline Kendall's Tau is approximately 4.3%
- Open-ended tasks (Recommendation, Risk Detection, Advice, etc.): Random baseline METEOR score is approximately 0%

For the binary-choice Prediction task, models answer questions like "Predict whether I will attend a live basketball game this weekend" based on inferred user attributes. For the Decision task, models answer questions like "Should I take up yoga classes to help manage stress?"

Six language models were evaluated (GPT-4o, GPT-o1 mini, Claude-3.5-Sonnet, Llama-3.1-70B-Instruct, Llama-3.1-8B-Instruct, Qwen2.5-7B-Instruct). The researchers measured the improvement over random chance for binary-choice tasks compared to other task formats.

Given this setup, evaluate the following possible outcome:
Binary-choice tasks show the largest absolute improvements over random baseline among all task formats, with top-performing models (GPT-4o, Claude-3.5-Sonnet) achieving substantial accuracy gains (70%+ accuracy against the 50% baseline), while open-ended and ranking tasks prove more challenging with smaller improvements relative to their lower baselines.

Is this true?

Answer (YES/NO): NO